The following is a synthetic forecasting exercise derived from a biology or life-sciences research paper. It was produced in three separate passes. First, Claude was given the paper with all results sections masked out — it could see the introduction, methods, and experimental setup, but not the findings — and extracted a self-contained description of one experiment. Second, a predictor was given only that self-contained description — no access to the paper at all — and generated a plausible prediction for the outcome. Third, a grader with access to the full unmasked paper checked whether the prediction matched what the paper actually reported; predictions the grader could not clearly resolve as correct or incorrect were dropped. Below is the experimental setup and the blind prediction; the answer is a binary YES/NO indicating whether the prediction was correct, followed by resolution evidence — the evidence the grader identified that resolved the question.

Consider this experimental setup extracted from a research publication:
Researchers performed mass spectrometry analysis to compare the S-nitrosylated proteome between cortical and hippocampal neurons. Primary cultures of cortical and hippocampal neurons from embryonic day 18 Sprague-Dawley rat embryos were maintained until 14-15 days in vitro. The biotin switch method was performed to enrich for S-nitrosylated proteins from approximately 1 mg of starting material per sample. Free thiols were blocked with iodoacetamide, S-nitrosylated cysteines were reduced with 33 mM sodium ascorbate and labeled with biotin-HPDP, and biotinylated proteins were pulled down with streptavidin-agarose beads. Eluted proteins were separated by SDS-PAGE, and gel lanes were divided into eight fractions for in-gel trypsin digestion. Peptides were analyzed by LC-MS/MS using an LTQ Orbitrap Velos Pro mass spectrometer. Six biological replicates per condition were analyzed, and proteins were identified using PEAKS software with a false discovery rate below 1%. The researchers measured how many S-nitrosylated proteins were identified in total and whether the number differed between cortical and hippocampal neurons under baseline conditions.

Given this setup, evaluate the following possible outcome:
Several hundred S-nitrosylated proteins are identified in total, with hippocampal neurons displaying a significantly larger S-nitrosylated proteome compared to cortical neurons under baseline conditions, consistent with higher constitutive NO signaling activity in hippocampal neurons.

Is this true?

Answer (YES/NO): NO